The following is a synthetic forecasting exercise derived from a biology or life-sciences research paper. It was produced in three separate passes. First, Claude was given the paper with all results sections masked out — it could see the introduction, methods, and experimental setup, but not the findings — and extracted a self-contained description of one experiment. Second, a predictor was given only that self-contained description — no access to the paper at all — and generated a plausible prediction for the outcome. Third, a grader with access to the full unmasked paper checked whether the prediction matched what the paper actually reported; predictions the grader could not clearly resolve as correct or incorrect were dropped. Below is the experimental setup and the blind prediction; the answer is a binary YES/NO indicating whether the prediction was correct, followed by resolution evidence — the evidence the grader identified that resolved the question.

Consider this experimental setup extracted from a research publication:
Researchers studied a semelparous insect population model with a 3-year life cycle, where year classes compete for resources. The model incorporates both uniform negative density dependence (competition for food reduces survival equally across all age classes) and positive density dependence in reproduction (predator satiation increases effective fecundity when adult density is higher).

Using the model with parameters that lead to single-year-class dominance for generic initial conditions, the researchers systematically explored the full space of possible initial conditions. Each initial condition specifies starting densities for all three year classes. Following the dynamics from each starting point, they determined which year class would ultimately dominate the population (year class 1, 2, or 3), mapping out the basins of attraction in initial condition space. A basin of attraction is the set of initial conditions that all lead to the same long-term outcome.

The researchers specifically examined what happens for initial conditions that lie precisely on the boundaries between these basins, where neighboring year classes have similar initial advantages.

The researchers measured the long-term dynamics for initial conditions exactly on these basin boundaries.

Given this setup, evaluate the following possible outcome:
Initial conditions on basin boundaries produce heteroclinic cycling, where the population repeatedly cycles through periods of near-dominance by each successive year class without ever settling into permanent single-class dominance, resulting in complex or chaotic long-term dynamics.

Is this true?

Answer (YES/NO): NO